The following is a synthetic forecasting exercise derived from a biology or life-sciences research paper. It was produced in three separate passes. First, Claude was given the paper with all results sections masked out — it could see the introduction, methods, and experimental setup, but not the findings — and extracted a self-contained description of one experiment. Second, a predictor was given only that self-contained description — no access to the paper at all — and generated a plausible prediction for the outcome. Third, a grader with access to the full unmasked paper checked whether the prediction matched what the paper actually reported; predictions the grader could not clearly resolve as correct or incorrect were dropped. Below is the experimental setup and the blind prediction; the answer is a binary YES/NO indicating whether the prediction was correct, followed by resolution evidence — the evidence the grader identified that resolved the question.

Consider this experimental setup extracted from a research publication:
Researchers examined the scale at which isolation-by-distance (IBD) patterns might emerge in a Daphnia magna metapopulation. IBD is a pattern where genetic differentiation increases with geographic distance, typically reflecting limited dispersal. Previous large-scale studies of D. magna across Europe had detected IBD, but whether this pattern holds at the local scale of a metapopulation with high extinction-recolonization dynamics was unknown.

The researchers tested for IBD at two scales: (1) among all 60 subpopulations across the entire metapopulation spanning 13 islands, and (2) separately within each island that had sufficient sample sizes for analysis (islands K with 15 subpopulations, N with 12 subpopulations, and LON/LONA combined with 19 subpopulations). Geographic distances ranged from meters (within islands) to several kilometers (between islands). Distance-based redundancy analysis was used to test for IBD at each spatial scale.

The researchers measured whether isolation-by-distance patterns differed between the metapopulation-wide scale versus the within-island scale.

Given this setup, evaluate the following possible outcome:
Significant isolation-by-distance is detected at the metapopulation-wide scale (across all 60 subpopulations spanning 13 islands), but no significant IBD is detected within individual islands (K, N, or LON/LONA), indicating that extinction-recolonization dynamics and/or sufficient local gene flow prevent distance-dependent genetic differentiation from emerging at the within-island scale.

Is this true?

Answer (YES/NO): NO